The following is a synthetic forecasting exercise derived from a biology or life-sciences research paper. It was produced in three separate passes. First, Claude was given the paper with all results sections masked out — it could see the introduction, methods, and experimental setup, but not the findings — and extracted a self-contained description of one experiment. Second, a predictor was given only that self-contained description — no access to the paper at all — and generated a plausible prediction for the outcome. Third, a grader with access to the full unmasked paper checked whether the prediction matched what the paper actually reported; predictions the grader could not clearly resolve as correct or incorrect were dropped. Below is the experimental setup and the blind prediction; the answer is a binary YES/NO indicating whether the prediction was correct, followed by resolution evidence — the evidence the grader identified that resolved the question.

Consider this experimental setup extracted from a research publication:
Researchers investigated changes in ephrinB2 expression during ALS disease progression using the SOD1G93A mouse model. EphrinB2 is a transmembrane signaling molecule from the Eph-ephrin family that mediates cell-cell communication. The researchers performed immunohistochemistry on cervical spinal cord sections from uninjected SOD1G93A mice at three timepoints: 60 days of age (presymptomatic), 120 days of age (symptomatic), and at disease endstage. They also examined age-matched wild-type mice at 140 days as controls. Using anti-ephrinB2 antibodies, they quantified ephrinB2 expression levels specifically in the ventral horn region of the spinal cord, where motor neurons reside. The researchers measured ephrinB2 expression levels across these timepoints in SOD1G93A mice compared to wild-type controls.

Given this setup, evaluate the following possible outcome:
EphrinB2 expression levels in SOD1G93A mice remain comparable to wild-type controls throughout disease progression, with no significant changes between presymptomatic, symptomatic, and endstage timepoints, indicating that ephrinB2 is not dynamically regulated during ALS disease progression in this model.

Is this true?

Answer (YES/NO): NO